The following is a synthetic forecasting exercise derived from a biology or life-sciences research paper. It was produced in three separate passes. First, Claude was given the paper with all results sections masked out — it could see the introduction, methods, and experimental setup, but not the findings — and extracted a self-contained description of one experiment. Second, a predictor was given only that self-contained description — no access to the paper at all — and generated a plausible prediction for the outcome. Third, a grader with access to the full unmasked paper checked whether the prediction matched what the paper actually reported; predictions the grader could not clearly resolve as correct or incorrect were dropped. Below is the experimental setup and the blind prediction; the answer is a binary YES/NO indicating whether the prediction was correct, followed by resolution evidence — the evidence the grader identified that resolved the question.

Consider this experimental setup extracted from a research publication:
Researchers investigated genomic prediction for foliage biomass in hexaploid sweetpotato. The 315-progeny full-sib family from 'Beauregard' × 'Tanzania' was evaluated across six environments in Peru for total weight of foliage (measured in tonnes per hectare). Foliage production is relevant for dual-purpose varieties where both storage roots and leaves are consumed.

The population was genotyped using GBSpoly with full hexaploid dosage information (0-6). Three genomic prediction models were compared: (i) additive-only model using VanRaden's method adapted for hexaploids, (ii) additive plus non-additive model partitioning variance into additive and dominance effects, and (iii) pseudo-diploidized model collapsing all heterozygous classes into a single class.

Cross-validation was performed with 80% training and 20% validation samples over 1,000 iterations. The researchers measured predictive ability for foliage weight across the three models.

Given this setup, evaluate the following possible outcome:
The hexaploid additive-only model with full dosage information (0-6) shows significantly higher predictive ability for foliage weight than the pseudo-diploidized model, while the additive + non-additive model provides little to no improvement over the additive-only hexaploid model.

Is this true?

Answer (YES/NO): NO